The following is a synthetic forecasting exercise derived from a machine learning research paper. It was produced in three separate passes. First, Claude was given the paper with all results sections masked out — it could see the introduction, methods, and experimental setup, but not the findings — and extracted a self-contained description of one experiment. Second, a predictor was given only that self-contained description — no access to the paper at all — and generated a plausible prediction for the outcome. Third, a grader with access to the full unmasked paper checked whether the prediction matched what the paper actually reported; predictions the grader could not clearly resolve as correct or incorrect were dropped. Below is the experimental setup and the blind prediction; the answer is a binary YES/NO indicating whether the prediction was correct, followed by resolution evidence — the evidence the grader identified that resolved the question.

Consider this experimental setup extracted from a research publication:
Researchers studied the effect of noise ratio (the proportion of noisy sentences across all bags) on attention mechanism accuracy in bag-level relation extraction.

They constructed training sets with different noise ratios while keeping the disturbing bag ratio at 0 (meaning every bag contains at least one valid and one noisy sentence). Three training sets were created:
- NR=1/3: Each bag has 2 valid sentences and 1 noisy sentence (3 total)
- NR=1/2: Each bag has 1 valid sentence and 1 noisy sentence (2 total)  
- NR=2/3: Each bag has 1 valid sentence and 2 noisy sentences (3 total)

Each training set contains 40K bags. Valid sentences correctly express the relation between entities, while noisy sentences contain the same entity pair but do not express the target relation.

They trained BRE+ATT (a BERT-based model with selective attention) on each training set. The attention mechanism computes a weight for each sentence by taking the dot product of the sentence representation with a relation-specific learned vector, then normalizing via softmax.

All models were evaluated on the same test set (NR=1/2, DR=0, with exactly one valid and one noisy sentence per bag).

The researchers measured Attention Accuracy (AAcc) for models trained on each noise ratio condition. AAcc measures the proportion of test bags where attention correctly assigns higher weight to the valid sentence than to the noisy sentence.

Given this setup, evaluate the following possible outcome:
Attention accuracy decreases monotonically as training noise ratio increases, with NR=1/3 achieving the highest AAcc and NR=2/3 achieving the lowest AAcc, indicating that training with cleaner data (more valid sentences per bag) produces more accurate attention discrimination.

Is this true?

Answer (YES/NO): YES